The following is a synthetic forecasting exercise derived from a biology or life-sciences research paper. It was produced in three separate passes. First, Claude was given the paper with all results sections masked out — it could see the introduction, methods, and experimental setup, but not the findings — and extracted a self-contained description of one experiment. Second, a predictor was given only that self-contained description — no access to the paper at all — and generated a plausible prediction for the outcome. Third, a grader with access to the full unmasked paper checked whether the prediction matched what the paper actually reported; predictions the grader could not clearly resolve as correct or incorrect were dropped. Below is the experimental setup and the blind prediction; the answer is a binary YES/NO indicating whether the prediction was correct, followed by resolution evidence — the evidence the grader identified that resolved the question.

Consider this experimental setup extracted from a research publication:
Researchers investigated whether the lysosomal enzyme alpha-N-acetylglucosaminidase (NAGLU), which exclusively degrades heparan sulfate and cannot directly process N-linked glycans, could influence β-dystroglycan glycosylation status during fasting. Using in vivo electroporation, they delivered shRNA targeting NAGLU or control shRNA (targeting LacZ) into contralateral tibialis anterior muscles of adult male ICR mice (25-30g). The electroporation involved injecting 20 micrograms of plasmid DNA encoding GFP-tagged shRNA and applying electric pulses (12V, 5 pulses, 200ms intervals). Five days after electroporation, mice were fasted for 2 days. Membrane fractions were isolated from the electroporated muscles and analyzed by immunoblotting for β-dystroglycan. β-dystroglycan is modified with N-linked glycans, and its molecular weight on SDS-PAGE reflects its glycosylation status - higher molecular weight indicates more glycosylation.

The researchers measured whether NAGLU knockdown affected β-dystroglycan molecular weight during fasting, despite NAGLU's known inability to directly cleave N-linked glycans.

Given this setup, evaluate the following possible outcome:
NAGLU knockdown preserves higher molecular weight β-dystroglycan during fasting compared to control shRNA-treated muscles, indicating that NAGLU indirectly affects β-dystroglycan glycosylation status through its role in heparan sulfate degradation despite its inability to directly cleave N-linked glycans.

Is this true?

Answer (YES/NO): YES